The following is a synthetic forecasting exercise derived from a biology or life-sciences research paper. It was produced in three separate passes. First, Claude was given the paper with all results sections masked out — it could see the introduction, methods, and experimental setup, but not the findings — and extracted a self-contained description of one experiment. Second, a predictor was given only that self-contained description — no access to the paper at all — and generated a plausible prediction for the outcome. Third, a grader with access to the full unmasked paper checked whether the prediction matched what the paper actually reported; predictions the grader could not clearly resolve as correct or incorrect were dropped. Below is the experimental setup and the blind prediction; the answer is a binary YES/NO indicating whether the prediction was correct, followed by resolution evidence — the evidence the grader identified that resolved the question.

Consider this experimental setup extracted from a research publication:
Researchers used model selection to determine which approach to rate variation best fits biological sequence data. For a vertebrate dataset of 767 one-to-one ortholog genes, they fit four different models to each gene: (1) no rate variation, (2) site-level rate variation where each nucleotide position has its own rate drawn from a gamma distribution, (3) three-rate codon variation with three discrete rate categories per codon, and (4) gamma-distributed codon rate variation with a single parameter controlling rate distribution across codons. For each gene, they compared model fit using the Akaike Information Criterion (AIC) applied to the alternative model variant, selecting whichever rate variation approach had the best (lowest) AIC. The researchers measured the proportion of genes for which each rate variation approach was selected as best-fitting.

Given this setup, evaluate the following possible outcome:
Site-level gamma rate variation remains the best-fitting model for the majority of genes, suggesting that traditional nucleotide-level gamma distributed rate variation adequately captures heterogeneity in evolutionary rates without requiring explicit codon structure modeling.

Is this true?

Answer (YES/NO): NO